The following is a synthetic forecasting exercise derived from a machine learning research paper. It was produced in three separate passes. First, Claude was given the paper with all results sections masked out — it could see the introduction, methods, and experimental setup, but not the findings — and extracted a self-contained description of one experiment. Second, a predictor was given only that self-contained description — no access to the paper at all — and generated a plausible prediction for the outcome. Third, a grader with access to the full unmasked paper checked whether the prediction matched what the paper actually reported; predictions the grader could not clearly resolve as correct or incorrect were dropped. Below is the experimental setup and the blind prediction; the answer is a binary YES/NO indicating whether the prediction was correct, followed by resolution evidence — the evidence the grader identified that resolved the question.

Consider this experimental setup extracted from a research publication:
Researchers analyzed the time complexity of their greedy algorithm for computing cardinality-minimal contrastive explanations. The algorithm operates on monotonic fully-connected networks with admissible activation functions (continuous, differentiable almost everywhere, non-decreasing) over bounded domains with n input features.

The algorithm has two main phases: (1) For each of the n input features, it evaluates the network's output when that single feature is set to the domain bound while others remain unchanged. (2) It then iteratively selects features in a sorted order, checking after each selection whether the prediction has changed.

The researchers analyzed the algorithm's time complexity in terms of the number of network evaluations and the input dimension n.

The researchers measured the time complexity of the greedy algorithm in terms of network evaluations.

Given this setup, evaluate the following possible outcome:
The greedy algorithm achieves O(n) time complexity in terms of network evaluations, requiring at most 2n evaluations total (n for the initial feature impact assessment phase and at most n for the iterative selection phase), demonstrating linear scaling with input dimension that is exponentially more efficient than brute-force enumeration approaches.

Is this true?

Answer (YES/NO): YES